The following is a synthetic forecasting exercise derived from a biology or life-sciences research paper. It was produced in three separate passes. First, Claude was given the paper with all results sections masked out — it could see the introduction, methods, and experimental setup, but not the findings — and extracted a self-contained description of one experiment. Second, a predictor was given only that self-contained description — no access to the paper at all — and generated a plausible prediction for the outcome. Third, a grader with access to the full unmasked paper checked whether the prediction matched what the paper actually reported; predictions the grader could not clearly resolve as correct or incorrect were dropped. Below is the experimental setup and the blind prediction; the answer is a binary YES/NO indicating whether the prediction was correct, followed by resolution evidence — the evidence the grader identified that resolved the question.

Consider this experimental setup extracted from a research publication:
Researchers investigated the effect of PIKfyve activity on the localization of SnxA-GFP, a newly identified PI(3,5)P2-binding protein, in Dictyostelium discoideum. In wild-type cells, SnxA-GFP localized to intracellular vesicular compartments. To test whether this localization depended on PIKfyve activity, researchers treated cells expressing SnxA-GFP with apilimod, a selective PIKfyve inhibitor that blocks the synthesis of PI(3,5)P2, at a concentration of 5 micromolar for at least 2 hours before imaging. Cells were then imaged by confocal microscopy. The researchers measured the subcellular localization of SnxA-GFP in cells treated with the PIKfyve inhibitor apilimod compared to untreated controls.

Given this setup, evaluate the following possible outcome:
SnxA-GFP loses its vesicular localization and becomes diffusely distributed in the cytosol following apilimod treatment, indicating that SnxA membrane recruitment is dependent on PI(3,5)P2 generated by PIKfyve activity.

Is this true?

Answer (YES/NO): YES